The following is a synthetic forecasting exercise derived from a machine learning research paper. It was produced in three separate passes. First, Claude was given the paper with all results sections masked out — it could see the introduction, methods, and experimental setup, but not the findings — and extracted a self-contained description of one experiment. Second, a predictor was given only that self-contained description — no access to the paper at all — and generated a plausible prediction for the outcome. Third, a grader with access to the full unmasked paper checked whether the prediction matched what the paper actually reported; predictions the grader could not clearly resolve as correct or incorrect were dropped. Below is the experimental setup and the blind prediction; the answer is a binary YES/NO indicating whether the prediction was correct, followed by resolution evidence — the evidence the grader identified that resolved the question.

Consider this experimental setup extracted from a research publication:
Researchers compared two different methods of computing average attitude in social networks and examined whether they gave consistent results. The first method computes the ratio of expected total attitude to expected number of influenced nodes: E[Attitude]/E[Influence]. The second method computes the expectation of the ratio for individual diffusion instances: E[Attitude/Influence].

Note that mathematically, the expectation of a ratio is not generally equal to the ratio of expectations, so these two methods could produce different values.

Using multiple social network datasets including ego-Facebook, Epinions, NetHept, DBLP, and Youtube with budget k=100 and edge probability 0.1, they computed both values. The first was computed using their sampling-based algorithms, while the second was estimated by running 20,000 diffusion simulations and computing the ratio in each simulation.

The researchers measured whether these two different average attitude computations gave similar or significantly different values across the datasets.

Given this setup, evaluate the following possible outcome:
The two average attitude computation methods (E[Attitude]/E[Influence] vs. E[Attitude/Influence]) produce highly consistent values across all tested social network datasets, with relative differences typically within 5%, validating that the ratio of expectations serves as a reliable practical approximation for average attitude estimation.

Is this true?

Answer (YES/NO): YES